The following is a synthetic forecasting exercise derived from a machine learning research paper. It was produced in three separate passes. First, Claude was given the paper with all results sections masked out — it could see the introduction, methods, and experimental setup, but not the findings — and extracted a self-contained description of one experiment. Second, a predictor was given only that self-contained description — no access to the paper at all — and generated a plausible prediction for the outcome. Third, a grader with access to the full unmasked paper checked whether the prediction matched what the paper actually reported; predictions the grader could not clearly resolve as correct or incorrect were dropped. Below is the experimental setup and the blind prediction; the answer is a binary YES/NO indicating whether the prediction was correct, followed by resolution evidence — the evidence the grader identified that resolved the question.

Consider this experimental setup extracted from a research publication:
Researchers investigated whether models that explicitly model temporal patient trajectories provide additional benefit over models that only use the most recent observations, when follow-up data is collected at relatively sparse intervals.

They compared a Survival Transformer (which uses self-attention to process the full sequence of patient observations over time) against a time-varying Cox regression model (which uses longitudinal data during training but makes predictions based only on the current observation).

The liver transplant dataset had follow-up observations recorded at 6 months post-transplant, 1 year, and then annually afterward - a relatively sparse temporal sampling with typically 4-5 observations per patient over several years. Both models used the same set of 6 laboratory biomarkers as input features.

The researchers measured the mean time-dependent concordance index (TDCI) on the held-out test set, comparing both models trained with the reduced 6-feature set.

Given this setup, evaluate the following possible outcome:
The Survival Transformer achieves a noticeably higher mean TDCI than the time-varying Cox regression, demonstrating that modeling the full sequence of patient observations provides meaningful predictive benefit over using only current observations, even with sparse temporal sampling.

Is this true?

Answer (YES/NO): NO